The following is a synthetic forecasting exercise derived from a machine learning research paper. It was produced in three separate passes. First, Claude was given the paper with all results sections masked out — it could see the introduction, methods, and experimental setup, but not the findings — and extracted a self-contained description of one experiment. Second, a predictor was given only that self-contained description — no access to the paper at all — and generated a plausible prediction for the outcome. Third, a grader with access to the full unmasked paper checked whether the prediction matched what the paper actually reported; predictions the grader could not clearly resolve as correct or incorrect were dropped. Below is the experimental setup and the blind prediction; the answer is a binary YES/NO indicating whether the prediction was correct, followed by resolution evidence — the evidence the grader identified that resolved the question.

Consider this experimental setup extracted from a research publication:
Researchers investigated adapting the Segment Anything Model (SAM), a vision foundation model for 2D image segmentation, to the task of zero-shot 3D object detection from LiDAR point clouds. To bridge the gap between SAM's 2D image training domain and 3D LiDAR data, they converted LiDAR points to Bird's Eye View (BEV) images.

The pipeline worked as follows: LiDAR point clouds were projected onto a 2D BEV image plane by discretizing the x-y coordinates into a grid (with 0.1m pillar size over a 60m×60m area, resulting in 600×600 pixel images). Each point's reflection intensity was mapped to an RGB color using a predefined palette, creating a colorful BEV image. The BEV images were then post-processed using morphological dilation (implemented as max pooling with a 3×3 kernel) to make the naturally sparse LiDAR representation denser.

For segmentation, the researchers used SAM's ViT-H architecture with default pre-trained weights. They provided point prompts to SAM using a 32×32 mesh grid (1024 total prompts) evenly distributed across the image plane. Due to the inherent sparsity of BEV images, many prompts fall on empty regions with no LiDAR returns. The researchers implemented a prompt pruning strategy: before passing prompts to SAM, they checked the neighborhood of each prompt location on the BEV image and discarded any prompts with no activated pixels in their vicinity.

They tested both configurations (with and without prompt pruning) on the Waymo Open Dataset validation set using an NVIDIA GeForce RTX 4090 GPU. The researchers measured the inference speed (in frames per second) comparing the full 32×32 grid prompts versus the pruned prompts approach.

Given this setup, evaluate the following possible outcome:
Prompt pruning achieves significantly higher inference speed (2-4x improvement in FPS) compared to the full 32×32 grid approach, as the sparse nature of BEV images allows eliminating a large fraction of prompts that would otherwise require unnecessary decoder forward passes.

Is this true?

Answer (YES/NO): NO